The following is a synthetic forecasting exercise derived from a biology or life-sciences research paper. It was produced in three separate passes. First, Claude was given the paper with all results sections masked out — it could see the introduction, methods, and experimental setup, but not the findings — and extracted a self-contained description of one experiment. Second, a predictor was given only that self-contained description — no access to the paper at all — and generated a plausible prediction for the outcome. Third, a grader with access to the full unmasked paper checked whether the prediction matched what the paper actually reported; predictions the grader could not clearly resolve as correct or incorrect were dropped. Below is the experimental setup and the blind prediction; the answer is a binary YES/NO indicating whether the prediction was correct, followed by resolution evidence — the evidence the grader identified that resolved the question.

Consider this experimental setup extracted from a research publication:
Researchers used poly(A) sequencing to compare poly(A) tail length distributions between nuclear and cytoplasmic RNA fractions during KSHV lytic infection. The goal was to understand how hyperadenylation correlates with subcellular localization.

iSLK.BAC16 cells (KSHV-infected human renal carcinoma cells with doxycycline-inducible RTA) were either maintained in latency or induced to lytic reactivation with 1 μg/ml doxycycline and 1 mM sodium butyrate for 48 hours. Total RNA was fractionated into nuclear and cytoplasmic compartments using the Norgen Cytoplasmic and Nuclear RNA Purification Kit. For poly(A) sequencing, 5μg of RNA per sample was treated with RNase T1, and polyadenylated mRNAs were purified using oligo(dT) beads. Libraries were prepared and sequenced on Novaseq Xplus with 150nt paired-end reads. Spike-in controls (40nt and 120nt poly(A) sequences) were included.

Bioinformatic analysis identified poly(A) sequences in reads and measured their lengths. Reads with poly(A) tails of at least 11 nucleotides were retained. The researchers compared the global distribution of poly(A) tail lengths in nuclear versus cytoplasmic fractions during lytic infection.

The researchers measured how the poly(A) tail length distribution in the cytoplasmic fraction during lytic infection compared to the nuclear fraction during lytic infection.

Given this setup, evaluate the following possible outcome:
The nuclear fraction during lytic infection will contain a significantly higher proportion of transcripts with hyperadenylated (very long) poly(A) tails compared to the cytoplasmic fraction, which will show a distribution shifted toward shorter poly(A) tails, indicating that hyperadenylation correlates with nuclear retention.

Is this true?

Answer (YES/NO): YES